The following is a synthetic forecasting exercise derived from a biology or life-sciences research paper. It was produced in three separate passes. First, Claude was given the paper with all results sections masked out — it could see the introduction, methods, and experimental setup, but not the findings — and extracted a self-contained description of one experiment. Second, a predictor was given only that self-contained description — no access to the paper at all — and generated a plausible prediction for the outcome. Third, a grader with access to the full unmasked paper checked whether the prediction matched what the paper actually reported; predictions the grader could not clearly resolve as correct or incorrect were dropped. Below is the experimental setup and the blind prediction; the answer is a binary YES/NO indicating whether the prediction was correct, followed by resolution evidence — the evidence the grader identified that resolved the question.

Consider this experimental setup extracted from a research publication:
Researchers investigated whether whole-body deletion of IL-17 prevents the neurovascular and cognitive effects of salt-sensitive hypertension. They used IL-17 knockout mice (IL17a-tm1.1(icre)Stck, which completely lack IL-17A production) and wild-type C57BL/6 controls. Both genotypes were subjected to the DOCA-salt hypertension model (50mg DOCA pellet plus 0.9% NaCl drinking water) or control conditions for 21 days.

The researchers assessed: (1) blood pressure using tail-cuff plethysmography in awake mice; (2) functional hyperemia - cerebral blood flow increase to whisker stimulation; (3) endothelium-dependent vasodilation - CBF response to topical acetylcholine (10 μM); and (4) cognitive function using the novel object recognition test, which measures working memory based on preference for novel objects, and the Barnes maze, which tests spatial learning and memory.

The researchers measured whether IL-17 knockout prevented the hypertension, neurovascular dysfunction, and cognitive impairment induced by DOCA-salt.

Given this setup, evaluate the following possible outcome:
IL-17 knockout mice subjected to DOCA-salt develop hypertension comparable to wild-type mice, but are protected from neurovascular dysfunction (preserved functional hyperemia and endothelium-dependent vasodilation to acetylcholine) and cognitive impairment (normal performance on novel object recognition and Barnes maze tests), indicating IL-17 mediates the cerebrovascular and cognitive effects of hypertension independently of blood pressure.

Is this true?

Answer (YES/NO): YES